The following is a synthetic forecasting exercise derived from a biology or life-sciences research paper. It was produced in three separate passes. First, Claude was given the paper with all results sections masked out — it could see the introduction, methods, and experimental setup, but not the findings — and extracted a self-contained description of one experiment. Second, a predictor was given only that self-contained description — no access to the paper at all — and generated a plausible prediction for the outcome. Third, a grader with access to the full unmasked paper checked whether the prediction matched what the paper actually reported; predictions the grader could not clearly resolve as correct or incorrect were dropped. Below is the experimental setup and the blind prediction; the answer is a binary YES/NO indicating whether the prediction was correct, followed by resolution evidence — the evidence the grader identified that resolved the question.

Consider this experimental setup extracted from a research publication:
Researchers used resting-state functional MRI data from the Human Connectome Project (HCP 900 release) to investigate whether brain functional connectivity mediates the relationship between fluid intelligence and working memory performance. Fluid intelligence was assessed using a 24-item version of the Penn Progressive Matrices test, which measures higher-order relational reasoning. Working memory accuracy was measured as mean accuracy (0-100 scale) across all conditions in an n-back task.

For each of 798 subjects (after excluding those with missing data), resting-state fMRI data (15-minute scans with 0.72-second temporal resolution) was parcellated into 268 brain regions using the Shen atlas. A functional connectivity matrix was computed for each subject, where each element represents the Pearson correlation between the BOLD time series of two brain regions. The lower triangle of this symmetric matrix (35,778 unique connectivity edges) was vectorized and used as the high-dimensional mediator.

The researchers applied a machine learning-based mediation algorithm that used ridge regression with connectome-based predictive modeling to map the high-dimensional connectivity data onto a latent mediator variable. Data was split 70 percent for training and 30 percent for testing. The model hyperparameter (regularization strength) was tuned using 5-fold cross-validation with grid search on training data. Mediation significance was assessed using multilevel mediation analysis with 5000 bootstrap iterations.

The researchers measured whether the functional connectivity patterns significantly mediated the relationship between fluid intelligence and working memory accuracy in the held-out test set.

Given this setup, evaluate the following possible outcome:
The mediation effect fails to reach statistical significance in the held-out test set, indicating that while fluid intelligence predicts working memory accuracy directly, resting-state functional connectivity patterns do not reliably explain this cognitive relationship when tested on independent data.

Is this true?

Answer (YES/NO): NO